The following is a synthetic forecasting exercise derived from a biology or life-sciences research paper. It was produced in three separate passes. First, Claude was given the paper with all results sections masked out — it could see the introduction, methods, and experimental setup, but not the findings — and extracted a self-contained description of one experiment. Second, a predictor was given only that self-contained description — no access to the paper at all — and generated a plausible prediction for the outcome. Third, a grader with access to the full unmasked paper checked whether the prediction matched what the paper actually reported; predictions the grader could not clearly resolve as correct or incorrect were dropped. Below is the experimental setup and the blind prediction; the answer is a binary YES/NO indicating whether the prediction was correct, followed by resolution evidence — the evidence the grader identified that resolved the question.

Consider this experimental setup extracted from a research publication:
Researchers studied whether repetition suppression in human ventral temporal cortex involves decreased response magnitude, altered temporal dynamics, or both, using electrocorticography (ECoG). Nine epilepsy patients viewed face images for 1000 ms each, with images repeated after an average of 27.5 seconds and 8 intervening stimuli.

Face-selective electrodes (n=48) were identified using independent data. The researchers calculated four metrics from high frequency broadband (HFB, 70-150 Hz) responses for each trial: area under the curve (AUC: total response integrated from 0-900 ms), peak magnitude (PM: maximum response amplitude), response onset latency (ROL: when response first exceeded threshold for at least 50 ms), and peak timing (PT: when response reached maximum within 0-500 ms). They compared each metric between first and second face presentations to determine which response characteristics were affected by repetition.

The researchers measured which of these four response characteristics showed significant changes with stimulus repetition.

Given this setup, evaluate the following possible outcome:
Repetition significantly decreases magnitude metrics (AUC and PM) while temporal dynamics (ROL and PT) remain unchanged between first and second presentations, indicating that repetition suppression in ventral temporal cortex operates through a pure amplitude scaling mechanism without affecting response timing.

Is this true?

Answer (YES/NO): NO